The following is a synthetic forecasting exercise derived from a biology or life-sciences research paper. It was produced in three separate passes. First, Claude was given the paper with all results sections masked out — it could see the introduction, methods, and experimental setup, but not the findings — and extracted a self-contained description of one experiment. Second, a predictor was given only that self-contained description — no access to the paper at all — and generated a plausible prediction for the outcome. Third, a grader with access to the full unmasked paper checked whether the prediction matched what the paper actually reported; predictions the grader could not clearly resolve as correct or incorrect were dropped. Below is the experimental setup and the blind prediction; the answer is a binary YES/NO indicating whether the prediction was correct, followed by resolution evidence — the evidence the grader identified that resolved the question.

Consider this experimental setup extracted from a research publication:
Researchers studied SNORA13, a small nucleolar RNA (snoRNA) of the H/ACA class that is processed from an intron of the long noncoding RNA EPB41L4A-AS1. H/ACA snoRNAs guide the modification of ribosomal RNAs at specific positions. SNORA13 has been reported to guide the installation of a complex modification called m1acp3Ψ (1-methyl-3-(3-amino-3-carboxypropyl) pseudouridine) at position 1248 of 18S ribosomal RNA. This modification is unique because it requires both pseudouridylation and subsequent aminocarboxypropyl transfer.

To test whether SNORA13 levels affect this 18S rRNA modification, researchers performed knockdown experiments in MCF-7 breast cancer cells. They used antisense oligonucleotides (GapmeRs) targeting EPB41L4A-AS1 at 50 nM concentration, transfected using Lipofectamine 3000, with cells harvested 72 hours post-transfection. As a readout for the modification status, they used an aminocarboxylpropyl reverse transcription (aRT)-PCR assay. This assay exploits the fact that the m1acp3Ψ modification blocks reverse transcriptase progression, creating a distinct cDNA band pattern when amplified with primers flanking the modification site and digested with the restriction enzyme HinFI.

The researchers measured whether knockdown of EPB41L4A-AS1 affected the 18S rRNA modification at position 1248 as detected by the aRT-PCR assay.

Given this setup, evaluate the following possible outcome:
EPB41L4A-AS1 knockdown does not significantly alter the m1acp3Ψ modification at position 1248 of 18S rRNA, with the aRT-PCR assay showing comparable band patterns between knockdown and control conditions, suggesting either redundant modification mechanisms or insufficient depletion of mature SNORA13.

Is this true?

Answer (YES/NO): YES